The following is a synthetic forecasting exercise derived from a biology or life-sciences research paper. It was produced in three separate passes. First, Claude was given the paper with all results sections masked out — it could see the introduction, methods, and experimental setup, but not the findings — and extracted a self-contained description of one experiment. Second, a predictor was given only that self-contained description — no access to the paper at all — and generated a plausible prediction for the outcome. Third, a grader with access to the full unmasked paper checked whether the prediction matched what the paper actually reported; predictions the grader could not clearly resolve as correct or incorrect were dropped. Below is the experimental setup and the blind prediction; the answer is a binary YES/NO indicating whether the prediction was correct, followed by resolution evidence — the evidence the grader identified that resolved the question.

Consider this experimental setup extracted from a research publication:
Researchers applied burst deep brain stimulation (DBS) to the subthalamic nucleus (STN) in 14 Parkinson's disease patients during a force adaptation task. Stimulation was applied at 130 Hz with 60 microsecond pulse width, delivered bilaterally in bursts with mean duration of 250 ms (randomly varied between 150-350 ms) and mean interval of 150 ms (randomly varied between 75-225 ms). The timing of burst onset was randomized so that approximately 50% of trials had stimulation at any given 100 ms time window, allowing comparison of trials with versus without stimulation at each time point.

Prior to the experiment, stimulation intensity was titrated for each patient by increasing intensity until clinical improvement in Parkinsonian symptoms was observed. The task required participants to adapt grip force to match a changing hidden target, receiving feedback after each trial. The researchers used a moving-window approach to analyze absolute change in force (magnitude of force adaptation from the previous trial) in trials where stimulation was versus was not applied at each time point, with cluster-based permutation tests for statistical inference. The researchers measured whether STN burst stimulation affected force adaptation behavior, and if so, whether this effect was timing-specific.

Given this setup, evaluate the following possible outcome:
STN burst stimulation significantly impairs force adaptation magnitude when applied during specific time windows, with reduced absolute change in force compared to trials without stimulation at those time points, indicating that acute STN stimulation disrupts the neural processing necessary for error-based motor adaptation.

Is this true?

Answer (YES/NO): NO